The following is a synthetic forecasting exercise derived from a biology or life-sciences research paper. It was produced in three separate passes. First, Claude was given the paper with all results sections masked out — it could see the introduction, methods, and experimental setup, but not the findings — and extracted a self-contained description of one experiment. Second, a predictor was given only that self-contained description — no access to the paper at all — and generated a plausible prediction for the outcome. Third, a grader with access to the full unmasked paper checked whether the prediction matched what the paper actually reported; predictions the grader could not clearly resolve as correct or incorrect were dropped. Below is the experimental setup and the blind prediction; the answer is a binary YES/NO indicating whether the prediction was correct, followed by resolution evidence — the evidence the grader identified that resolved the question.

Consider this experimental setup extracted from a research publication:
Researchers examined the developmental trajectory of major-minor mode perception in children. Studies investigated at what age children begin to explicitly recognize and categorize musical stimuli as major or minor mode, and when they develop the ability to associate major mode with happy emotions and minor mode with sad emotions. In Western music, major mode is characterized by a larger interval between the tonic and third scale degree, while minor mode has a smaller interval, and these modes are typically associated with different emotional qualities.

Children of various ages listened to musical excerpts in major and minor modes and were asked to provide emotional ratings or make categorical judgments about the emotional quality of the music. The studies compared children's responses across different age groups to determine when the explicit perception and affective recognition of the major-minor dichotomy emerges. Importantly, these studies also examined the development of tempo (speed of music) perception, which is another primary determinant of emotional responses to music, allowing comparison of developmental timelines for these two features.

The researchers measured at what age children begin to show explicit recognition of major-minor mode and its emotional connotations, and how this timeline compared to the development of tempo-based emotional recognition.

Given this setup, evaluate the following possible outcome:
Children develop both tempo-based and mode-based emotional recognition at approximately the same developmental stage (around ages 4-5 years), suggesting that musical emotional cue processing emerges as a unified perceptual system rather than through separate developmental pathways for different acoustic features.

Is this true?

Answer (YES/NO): NO